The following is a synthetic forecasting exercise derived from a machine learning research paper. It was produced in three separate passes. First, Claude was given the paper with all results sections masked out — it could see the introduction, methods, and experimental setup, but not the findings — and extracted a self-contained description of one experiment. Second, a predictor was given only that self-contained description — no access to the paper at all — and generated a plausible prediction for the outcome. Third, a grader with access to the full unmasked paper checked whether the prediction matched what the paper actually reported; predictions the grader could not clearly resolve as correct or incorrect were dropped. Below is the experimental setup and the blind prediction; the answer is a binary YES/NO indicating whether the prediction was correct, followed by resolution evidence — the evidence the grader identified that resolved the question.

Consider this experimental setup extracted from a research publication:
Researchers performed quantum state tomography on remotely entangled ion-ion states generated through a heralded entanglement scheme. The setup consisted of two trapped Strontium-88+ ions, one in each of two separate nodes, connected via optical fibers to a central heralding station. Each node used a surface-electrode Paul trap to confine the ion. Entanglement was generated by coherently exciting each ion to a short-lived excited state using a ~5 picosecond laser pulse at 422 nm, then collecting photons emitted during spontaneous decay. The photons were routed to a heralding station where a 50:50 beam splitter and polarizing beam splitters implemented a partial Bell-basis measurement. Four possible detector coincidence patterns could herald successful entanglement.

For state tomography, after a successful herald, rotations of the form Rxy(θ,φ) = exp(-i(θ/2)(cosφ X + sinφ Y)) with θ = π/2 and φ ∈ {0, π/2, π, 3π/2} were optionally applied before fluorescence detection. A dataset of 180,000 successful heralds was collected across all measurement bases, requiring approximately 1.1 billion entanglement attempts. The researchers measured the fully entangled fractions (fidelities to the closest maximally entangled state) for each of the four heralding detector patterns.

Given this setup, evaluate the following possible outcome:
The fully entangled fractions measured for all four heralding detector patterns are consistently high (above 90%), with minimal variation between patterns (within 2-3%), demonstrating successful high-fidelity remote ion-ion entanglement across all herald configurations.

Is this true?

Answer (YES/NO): YES